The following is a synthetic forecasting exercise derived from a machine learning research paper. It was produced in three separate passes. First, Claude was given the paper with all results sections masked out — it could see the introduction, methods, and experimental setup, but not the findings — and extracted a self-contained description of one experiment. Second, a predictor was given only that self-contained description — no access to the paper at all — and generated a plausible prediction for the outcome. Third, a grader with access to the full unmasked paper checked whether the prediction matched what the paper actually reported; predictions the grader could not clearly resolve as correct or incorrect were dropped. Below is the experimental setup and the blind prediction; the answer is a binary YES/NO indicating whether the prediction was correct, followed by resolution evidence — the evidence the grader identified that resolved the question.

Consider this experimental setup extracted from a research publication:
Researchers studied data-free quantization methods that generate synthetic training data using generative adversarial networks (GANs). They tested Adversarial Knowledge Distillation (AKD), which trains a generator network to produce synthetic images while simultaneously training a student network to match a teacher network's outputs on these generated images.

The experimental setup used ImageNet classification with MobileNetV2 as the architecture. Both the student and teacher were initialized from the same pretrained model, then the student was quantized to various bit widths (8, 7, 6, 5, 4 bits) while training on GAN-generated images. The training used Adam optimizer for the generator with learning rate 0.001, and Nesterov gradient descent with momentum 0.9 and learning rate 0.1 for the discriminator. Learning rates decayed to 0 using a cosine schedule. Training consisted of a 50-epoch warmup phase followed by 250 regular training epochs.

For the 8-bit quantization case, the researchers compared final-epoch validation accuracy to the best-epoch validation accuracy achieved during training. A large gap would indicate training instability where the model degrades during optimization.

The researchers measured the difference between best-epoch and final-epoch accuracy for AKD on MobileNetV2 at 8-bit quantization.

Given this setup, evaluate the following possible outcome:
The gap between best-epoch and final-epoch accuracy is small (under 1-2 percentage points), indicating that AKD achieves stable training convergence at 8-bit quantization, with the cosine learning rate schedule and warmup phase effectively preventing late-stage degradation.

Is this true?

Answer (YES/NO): YES